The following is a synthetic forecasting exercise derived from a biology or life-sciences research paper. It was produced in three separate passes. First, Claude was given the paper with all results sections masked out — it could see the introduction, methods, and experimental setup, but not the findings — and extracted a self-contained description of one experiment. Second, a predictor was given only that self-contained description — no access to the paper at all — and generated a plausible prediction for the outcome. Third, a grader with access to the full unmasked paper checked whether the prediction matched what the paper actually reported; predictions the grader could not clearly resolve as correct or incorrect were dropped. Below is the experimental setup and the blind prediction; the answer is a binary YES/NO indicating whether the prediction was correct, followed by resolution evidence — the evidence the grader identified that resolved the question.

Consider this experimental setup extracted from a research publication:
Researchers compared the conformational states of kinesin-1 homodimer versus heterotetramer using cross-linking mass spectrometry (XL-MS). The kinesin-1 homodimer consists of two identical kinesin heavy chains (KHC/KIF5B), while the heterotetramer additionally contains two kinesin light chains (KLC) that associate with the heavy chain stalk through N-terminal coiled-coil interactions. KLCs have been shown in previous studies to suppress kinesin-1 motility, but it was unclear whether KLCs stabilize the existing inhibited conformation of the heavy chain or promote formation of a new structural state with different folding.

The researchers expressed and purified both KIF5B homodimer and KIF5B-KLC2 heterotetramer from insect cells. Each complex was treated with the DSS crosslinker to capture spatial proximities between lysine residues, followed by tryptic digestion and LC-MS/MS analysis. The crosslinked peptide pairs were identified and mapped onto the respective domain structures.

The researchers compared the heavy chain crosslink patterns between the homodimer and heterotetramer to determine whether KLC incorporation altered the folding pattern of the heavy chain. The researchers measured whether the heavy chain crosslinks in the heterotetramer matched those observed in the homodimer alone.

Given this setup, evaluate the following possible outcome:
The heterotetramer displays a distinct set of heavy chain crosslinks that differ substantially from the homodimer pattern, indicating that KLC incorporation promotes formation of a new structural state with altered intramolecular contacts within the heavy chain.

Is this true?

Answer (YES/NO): NO